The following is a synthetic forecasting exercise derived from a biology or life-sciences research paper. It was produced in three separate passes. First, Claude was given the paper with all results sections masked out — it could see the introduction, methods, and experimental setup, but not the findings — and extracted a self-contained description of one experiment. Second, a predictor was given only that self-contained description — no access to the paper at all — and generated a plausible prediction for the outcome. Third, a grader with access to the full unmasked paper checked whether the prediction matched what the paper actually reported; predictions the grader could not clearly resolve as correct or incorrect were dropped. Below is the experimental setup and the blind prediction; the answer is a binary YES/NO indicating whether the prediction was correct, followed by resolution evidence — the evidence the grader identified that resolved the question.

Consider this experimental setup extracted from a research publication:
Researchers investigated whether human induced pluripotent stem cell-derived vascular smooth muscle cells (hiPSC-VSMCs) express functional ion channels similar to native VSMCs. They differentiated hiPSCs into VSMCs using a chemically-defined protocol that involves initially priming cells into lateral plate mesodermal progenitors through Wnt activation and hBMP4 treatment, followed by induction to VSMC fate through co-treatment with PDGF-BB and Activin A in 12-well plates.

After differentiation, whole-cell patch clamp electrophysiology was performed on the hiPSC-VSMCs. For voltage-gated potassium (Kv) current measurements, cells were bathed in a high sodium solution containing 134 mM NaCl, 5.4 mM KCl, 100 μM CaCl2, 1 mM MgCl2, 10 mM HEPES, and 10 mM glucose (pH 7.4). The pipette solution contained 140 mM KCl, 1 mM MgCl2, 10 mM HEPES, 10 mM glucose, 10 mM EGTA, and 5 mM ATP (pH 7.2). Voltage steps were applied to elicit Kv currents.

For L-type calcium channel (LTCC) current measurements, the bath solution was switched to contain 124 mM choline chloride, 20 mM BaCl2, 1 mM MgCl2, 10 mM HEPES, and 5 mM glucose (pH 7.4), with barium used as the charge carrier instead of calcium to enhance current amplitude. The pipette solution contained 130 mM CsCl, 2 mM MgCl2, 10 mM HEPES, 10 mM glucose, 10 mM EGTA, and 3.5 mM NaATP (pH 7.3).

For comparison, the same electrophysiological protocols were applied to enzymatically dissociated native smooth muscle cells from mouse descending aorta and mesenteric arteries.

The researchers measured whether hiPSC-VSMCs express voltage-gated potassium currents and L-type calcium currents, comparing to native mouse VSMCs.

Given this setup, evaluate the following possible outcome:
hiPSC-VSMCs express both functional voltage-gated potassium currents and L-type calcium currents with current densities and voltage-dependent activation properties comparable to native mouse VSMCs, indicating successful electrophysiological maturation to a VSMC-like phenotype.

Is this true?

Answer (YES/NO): YES